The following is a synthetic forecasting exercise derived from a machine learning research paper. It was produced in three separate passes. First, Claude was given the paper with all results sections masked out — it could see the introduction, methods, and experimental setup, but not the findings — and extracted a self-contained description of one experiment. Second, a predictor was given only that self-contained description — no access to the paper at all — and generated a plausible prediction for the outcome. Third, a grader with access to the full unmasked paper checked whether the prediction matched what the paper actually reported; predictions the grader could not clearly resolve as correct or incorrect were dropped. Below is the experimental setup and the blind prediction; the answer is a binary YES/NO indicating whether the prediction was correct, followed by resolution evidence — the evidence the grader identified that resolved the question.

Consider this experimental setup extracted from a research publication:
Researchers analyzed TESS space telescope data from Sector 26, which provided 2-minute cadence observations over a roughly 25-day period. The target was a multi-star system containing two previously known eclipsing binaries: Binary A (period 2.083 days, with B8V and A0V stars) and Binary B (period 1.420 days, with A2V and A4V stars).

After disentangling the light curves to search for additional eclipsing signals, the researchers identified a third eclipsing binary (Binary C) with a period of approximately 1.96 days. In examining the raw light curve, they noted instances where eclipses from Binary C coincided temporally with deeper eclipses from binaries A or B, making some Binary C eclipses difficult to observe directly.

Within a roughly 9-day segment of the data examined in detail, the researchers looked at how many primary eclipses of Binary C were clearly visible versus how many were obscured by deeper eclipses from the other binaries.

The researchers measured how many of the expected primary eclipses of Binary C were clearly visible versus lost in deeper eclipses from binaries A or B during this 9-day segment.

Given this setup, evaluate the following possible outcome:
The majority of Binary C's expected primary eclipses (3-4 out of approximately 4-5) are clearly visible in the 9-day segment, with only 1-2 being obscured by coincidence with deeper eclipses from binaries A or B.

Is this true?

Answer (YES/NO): YES